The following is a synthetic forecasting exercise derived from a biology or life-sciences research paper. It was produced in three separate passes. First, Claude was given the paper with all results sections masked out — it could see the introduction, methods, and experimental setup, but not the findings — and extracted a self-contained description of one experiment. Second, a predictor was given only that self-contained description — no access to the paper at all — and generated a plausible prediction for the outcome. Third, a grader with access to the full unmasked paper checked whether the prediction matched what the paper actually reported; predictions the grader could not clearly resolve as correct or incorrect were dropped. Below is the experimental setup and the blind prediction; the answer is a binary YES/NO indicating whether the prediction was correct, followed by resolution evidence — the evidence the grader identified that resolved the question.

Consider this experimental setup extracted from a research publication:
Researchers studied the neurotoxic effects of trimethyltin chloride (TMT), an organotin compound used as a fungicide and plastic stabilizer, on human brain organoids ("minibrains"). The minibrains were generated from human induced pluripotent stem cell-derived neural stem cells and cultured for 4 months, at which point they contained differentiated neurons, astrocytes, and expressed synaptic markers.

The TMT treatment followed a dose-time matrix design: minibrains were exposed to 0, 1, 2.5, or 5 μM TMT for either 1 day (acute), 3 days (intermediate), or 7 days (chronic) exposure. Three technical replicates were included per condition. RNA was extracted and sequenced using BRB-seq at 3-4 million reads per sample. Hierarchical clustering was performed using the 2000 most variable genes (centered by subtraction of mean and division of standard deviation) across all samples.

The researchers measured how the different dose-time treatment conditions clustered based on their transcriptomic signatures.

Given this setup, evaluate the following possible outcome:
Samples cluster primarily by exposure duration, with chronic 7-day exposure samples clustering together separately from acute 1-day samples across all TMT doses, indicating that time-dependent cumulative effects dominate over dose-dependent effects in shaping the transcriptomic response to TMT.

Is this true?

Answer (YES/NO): NO